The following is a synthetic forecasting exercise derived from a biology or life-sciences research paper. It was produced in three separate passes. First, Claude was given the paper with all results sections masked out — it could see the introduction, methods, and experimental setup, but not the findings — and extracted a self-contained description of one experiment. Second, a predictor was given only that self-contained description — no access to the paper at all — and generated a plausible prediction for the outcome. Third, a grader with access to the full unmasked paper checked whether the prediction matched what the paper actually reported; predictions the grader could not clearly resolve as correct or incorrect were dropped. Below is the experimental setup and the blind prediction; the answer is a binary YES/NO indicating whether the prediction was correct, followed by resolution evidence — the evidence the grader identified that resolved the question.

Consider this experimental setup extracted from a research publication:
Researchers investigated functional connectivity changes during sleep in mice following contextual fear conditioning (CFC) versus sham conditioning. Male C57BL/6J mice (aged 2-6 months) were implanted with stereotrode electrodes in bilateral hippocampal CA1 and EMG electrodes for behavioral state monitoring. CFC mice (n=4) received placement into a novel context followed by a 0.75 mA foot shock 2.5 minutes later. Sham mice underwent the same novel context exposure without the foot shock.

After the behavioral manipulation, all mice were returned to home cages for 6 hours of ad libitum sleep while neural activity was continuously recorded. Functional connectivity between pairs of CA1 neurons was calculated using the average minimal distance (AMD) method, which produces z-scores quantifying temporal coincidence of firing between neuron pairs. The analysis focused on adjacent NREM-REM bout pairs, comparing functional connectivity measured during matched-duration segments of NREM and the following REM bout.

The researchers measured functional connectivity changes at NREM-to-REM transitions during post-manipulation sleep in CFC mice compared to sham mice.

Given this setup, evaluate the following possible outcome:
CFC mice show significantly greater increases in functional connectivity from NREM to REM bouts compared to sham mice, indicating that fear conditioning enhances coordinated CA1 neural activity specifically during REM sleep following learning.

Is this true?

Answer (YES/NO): NO